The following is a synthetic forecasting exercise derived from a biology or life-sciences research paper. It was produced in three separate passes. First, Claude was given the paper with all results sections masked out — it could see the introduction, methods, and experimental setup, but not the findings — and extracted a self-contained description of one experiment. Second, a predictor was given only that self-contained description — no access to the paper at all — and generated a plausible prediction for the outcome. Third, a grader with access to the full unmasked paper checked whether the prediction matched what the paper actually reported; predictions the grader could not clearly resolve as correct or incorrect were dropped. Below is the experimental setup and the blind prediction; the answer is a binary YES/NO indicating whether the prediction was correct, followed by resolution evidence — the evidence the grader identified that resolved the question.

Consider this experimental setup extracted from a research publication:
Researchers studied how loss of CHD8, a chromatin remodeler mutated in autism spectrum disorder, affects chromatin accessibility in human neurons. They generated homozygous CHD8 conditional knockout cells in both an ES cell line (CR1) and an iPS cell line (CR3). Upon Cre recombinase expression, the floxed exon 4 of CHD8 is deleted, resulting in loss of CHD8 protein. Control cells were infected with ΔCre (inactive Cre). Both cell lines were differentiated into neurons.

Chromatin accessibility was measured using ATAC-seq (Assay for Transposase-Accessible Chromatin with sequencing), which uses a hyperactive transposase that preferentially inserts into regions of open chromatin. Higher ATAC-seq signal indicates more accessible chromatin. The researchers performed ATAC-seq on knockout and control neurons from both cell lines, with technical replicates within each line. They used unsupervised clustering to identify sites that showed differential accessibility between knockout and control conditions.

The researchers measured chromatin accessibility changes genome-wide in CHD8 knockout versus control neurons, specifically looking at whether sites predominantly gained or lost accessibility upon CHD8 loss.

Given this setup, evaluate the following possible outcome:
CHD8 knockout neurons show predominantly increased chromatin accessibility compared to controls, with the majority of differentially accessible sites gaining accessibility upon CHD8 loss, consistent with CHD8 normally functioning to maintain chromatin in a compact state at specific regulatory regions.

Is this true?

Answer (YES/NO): NO